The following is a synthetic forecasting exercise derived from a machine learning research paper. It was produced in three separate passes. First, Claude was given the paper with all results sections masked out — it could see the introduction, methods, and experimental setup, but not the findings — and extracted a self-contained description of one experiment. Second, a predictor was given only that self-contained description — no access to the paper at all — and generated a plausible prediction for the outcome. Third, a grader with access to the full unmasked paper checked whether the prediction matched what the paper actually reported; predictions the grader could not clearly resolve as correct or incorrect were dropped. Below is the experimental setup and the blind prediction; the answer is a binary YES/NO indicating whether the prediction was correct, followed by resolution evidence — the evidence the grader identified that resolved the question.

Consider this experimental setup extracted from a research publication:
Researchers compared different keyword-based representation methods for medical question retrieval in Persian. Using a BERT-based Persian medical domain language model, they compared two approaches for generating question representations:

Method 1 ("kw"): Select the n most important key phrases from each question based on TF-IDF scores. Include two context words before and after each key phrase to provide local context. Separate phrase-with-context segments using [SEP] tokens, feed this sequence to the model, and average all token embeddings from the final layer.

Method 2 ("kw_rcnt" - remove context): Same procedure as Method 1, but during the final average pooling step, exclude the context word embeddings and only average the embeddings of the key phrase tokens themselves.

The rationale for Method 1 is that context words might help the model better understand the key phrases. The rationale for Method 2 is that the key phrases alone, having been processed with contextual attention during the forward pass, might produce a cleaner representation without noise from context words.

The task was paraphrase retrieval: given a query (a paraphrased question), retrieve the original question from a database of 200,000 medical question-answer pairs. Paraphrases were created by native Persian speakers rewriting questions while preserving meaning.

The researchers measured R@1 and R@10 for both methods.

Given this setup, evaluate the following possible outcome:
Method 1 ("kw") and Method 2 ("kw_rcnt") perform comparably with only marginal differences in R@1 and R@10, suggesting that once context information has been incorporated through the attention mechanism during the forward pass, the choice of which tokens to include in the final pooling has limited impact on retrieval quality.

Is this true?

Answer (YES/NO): NO